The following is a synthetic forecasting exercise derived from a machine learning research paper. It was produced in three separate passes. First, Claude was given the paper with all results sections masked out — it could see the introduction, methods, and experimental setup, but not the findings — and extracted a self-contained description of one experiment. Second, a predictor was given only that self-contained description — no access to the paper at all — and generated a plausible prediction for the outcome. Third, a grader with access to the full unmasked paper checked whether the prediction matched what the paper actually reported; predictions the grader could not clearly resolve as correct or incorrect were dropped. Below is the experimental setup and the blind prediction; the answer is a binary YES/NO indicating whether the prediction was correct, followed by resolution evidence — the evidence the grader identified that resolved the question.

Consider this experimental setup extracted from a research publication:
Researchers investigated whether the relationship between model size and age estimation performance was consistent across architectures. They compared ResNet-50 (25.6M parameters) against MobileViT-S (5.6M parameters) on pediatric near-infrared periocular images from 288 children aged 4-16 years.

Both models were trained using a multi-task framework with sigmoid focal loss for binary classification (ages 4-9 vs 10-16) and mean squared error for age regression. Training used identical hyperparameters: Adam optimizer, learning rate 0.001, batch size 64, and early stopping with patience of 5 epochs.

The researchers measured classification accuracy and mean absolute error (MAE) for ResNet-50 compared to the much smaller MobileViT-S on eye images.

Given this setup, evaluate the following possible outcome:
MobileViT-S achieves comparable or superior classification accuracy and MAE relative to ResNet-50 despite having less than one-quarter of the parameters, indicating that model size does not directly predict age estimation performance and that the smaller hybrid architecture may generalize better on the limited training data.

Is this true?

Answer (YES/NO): YES